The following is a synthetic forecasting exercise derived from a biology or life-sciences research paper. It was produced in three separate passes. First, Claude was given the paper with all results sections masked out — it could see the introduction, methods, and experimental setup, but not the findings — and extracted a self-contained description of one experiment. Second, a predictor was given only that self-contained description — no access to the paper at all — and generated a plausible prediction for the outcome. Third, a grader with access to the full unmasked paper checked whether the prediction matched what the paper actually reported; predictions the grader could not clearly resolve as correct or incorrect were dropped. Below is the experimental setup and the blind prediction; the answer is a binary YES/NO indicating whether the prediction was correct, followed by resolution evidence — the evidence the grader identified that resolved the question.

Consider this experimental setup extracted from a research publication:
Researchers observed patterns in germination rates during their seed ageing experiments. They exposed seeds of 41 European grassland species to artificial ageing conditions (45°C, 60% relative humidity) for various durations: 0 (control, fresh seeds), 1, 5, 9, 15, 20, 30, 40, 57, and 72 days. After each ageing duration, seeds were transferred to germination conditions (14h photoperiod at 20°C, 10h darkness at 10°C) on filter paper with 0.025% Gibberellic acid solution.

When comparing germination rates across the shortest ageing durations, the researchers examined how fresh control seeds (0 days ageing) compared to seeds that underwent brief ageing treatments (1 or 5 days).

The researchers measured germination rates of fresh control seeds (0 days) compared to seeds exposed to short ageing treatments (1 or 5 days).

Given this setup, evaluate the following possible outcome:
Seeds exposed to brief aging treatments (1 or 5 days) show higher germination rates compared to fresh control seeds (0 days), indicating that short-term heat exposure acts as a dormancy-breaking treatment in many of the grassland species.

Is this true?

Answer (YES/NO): NO